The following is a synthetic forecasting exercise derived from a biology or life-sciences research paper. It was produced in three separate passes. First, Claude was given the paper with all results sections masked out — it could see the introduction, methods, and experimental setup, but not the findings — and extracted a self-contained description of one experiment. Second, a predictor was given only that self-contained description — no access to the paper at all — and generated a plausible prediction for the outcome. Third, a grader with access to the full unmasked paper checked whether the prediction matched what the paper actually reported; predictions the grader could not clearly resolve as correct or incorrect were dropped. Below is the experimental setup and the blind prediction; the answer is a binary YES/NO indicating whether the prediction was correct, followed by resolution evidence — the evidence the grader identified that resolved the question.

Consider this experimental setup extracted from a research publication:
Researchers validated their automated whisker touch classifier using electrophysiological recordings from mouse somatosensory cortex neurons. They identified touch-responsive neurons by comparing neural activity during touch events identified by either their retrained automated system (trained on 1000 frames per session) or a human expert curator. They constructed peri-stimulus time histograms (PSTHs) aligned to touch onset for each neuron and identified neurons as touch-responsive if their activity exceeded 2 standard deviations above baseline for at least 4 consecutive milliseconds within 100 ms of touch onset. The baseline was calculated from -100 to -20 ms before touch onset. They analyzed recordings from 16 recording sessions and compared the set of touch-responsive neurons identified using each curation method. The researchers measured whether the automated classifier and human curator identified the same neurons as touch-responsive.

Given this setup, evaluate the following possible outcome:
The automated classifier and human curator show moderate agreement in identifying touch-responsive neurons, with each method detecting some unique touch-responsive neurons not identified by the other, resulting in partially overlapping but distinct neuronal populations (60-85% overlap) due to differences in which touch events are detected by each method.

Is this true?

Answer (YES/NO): NO